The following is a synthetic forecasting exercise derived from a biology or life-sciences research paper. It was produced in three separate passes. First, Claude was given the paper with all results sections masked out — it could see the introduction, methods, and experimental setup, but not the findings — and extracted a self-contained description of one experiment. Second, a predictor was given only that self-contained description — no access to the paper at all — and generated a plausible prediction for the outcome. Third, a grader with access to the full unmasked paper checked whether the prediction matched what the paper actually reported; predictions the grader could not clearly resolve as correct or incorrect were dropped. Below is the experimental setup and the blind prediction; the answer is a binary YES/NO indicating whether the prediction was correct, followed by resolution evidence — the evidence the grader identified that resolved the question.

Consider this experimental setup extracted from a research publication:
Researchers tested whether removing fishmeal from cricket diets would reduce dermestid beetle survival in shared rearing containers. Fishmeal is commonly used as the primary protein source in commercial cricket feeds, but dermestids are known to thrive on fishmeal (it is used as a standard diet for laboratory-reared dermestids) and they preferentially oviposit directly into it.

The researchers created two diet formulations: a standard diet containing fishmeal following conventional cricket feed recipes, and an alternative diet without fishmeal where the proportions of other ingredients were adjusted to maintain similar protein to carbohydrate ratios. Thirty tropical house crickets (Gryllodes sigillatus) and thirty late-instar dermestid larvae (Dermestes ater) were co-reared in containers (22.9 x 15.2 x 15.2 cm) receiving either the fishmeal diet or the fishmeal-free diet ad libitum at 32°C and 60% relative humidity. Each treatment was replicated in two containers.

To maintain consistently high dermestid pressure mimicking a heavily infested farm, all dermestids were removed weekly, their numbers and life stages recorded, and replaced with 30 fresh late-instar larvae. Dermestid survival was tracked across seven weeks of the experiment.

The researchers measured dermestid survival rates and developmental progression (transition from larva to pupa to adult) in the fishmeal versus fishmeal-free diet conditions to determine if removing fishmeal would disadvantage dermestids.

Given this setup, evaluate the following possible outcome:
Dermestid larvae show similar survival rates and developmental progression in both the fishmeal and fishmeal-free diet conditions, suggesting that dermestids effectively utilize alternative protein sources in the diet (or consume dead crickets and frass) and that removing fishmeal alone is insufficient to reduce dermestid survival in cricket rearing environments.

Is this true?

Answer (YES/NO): NO